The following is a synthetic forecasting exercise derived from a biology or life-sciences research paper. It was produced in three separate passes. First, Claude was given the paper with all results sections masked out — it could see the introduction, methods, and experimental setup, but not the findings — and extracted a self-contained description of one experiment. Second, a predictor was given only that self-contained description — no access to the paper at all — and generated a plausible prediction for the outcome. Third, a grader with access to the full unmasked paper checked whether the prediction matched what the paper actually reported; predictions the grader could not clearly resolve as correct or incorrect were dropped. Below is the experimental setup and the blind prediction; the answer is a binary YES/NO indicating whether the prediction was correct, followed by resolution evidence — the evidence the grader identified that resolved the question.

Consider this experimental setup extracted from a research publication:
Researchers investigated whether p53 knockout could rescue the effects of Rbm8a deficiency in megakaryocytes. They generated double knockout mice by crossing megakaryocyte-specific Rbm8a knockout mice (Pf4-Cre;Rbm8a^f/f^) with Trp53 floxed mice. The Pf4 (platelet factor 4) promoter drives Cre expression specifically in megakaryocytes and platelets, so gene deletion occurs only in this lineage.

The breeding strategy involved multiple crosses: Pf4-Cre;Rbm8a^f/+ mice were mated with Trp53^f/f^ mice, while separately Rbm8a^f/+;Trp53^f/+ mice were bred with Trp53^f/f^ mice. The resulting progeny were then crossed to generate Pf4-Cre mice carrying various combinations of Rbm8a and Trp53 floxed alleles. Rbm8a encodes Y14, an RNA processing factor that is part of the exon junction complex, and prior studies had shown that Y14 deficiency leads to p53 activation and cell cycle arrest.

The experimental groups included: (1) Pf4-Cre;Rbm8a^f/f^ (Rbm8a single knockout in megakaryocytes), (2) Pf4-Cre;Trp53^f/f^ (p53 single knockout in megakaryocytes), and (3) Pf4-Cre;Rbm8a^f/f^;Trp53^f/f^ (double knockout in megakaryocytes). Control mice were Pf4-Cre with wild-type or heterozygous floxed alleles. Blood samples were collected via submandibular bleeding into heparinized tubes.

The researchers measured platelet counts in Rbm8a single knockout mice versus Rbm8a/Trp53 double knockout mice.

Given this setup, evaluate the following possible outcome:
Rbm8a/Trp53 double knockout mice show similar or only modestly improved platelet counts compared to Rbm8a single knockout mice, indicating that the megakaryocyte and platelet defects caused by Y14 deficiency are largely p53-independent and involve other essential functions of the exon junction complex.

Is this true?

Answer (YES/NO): NO